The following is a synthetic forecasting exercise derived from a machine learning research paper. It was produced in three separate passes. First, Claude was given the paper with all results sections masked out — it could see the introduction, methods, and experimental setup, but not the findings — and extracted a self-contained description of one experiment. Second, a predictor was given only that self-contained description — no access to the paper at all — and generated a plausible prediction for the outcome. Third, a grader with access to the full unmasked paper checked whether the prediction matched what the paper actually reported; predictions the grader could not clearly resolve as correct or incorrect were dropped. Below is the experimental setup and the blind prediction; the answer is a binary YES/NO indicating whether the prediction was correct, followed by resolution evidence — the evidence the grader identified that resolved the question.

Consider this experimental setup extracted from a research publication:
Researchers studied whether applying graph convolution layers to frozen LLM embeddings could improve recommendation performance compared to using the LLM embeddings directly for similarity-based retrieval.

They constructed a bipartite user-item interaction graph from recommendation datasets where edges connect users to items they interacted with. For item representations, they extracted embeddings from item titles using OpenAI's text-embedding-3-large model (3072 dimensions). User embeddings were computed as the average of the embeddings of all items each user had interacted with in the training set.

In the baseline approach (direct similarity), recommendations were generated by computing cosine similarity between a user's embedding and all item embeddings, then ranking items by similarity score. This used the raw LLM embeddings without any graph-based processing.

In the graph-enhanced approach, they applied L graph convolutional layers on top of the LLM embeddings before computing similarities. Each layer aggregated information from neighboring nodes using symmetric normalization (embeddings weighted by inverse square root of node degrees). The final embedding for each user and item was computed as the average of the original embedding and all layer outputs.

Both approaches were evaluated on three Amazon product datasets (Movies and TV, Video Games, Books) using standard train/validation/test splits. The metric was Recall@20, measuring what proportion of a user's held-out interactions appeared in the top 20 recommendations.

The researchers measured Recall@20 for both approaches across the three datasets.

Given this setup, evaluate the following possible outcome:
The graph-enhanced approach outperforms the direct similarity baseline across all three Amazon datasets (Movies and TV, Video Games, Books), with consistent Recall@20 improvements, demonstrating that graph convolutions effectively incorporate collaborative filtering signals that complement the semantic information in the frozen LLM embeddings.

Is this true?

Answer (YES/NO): YES